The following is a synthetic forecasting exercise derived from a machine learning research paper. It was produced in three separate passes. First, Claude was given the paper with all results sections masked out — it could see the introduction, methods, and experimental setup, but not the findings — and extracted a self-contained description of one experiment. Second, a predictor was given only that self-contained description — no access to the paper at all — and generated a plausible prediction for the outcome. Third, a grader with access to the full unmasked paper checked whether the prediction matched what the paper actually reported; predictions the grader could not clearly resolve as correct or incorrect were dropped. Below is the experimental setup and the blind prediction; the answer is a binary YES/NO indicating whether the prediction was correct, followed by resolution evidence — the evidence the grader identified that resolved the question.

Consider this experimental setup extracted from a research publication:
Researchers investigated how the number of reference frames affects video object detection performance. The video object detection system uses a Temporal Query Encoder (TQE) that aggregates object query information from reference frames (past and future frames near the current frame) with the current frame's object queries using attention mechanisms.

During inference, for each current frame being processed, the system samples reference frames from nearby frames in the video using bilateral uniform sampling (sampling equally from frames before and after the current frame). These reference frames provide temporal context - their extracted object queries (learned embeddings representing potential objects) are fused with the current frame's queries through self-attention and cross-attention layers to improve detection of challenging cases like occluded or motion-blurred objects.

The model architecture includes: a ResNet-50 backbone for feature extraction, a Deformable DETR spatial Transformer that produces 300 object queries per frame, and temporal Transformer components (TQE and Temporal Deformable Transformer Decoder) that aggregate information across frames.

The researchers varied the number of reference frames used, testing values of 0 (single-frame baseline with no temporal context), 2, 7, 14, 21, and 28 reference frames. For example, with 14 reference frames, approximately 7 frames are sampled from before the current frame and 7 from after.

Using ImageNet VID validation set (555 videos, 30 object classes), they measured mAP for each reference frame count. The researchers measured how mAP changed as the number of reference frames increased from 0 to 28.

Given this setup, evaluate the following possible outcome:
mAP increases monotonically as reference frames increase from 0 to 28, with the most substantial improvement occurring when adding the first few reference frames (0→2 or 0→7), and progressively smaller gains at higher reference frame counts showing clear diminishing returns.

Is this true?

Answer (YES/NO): NO